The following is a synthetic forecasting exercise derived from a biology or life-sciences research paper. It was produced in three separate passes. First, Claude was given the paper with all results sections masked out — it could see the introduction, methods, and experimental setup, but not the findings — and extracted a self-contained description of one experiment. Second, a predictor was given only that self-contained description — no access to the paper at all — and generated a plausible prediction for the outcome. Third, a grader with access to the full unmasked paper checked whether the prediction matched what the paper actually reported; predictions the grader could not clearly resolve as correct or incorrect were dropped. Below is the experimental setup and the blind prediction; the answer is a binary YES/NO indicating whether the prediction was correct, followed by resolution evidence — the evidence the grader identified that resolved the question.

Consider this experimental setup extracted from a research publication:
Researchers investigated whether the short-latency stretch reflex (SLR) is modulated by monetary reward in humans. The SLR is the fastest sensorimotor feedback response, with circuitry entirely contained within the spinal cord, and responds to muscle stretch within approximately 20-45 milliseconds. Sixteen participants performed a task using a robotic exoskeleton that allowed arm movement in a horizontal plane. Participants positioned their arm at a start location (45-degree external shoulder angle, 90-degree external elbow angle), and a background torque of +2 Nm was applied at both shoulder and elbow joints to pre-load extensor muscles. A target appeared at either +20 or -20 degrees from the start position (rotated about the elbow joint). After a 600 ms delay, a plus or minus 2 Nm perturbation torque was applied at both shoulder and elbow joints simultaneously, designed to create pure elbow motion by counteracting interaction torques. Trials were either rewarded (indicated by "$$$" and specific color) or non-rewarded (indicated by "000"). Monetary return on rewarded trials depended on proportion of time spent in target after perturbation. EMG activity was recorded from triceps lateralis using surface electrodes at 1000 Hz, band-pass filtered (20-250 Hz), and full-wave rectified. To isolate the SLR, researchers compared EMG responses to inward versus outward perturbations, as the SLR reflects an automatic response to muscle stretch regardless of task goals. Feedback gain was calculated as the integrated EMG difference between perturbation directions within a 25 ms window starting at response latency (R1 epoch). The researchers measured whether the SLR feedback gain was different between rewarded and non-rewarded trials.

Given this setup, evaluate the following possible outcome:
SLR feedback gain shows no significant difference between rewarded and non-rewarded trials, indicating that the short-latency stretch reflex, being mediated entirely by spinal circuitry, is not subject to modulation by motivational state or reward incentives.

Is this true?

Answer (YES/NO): YES